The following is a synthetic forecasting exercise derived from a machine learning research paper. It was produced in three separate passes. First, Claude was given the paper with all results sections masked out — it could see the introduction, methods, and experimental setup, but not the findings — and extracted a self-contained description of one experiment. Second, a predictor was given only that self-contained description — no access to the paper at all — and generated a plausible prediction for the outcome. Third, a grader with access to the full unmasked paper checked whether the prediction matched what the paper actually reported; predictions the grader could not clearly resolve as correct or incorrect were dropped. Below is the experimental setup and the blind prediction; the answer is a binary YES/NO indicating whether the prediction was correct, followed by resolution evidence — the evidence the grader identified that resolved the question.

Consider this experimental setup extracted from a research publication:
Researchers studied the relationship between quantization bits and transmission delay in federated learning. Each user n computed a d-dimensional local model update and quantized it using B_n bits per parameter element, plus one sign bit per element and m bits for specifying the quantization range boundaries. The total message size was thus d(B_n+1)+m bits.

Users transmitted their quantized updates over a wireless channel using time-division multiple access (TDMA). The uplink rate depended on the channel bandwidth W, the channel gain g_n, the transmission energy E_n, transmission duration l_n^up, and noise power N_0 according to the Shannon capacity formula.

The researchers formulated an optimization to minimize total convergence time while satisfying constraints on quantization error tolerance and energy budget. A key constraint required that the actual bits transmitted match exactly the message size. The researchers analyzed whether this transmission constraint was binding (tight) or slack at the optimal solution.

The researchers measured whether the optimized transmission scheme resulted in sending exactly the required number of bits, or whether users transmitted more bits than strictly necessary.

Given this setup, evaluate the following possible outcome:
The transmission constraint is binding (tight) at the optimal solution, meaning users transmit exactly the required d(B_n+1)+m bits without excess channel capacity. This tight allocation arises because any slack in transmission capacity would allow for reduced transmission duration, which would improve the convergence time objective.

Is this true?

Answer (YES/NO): YES